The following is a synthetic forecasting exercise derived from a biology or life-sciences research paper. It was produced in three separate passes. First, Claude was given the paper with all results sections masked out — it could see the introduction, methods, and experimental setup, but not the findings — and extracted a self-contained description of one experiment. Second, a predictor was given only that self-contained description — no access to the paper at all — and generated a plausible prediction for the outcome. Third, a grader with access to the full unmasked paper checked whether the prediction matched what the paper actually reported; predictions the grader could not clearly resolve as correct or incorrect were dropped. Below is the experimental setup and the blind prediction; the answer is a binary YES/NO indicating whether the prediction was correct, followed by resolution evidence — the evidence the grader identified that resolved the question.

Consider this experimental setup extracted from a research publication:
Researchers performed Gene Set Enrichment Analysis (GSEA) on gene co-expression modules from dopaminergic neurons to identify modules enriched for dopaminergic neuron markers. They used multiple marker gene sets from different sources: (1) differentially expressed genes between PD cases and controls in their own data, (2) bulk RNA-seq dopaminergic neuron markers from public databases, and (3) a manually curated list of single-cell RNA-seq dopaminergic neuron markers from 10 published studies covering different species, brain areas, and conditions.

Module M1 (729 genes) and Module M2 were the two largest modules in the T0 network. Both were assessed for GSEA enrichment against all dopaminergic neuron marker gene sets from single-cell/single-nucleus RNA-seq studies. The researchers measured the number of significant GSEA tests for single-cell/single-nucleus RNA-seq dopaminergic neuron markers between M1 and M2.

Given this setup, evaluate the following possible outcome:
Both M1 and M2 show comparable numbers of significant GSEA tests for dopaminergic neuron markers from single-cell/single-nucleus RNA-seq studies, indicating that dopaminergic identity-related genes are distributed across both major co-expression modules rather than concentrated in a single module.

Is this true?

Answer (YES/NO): NO